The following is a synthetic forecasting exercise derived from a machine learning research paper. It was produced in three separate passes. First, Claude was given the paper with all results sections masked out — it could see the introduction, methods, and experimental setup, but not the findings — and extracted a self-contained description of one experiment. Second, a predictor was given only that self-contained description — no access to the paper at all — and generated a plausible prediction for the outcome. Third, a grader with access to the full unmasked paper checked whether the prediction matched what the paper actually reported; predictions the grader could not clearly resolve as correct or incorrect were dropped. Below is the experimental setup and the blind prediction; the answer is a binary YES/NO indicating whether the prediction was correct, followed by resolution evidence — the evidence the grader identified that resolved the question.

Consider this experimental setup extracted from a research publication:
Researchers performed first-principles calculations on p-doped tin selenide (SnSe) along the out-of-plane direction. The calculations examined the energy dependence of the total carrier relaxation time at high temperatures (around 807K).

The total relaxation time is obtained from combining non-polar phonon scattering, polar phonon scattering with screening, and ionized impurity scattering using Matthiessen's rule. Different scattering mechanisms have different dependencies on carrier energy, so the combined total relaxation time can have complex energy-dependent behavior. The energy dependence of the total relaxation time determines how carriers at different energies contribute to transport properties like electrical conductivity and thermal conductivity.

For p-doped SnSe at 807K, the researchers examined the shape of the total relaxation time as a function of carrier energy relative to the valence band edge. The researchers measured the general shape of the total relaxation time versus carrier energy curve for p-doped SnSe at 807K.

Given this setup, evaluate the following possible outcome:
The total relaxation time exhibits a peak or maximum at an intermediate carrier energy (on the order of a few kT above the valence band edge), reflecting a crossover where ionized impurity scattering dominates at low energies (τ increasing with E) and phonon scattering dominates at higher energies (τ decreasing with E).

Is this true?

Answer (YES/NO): NO